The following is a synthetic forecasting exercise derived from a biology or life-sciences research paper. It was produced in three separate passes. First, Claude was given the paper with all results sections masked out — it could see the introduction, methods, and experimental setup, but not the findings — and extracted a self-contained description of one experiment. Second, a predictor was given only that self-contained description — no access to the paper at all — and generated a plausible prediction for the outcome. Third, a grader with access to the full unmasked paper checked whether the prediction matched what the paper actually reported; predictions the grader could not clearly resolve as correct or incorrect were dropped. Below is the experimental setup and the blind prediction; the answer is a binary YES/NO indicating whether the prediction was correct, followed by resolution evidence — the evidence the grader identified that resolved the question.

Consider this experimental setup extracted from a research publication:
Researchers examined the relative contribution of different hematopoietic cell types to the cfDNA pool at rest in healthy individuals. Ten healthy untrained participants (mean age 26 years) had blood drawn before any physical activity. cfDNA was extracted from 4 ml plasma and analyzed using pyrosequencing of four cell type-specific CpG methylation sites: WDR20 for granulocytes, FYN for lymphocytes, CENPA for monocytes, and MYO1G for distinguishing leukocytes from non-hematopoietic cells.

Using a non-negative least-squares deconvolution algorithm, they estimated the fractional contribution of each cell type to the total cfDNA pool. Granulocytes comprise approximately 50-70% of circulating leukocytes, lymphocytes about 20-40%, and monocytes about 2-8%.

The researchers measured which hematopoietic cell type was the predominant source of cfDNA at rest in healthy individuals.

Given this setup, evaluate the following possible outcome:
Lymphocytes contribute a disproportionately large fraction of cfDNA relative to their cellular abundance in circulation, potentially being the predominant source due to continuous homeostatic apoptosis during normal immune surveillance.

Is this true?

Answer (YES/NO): NO